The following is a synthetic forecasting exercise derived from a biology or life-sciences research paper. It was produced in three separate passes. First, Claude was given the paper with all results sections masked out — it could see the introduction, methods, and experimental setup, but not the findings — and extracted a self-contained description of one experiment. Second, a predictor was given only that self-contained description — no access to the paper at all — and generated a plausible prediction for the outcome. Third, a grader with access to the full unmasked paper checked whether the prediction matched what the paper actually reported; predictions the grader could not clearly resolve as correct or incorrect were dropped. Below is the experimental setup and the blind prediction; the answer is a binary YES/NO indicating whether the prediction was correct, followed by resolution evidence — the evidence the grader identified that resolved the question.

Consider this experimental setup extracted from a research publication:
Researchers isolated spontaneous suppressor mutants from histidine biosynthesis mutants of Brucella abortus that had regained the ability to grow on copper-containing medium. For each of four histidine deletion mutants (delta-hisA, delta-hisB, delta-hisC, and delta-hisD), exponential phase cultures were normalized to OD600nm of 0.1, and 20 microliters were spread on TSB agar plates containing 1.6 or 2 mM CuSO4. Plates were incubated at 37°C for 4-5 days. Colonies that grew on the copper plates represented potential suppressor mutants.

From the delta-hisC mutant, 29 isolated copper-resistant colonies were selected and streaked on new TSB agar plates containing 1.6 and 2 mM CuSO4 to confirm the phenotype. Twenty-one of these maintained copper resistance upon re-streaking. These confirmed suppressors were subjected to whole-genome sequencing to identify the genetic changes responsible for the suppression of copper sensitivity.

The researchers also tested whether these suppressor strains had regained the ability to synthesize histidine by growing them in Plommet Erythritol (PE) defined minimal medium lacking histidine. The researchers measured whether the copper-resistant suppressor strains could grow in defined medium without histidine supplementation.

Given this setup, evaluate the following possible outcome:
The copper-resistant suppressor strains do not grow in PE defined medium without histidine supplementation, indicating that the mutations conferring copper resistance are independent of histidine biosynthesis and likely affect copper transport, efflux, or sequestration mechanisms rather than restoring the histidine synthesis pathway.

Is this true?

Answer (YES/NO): NO